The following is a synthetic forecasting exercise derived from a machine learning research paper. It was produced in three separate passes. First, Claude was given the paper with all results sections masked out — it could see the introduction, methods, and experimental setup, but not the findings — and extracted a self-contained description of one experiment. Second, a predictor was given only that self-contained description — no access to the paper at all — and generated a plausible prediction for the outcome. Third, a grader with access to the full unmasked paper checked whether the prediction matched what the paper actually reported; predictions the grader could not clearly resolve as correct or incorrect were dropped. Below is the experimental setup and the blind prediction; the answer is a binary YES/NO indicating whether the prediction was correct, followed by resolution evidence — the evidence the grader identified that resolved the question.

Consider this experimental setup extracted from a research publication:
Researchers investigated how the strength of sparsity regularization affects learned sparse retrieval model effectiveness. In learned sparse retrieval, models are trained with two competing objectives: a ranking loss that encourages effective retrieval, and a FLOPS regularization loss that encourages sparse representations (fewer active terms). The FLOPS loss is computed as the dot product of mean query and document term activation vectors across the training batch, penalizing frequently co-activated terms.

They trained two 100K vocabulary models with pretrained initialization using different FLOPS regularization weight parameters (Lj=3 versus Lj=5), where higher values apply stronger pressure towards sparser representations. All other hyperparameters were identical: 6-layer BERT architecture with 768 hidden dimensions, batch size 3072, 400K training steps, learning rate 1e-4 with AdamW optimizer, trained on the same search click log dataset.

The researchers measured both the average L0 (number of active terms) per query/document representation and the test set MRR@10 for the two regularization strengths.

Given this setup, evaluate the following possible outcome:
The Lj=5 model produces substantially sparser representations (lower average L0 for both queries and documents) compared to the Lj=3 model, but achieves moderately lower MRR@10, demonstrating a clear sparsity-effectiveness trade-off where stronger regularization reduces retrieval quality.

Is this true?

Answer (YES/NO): NO